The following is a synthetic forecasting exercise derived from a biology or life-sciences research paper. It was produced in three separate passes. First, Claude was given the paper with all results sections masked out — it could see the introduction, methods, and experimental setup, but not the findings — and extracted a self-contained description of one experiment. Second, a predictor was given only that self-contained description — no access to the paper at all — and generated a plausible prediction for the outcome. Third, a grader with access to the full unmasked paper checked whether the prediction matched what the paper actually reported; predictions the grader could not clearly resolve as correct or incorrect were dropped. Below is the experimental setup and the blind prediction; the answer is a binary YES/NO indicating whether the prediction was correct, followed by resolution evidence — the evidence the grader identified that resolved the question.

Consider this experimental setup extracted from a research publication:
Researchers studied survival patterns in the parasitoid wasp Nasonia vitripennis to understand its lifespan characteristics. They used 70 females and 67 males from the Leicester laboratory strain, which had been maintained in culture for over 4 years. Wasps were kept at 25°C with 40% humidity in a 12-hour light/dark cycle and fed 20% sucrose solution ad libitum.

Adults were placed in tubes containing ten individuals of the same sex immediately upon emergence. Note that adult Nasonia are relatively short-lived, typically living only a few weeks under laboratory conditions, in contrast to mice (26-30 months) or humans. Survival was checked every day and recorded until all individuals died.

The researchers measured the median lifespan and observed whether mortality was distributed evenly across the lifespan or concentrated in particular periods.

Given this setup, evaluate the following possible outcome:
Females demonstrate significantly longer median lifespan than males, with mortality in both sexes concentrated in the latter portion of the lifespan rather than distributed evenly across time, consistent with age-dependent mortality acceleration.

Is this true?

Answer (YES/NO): NO